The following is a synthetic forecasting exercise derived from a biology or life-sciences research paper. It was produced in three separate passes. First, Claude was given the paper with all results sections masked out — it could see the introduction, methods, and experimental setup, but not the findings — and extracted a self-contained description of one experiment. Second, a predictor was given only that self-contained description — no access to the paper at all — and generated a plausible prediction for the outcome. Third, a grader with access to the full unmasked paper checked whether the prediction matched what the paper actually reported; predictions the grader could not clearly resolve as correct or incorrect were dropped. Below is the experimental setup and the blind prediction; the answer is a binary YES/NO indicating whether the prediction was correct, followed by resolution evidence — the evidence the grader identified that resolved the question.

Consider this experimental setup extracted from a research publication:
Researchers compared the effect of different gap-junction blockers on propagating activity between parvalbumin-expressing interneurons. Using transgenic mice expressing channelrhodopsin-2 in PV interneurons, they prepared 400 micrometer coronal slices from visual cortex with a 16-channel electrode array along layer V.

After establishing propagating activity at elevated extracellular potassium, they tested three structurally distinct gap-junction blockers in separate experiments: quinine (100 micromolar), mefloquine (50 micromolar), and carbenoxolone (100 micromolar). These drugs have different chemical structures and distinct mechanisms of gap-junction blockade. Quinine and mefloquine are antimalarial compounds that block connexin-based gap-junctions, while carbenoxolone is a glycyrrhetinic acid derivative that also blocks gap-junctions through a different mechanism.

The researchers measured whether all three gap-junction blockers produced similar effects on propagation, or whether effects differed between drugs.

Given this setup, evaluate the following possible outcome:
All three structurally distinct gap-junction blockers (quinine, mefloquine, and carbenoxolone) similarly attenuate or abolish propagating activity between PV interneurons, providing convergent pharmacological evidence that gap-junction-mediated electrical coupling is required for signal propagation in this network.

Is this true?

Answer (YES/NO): YES